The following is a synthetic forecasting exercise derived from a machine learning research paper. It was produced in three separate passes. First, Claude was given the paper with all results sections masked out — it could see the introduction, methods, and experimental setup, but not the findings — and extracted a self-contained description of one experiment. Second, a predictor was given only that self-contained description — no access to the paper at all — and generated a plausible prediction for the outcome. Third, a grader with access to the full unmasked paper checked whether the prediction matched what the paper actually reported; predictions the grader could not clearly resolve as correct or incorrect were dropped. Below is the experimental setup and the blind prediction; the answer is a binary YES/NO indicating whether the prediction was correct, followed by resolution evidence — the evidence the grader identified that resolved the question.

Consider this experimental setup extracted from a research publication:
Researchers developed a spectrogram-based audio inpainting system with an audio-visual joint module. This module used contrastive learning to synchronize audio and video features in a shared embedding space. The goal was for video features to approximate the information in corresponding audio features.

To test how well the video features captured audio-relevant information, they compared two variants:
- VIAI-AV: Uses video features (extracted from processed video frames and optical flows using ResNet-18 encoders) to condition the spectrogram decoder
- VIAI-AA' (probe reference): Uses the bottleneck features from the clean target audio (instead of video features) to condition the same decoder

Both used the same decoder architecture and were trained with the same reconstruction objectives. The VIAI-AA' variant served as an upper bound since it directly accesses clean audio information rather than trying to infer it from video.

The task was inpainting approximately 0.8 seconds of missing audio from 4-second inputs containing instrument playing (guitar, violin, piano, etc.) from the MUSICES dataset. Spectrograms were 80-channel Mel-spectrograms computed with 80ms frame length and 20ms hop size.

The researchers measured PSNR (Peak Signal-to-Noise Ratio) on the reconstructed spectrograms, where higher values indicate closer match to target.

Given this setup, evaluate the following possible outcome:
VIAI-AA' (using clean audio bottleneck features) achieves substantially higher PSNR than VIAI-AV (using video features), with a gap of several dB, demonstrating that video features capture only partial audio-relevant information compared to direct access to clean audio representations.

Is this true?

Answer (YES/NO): YES